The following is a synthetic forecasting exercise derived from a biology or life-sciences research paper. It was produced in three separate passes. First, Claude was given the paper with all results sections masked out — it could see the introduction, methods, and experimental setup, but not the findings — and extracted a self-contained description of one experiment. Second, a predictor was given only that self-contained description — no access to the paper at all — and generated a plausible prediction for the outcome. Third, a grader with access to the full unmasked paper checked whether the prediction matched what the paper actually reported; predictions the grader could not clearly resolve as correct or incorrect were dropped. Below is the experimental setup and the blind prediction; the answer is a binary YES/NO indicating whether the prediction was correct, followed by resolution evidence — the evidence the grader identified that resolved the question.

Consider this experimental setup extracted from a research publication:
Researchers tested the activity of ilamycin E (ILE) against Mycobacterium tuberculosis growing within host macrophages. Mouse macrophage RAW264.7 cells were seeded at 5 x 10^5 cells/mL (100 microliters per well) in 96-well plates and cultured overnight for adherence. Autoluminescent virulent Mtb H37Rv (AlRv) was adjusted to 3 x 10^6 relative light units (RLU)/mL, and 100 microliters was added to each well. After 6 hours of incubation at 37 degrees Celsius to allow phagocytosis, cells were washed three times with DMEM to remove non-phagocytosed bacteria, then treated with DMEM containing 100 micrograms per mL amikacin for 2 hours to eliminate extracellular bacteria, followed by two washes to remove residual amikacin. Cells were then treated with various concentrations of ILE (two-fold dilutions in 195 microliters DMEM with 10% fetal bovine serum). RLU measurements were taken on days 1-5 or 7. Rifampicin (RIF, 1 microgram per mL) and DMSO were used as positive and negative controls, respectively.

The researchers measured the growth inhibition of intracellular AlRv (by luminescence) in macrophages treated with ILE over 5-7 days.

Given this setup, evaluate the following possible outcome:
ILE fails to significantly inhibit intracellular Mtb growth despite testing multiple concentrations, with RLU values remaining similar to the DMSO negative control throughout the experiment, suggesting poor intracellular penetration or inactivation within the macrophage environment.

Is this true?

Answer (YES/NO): NO